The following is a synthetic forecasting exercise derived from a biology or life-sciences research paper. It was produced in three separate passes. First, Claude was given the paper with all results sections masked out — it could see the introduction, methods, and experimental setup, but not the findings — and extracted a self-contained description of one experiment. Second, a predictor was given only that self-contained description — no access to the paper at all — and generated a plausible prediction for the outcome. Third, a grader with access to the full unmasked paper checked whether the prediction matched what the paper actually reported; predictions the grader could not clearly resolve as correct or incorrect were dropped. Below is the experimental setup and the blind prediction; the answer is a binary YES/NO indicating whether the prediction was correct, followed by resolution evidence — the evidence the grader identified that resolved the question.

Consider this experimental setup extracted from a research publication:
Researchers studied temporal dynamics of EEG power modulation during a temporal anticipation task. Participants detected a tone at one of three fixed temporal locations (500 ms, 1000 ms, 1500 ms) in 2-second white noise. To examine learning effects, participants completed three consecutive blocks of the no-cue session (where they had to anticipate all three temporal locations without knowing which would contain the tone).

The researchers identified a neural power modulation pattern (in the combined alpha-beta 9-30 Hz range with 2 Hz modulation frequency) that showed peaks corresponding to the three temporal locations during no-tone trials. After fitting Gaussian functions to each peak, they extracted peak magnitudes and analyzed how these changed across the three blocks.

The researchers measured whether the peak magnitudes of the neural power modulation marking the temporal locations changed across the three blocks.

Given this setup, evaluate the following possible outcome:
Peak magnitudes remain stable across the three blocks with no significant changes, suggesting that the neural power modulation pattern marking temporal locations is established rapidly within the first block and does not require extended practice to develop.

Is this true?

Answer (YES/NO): YES